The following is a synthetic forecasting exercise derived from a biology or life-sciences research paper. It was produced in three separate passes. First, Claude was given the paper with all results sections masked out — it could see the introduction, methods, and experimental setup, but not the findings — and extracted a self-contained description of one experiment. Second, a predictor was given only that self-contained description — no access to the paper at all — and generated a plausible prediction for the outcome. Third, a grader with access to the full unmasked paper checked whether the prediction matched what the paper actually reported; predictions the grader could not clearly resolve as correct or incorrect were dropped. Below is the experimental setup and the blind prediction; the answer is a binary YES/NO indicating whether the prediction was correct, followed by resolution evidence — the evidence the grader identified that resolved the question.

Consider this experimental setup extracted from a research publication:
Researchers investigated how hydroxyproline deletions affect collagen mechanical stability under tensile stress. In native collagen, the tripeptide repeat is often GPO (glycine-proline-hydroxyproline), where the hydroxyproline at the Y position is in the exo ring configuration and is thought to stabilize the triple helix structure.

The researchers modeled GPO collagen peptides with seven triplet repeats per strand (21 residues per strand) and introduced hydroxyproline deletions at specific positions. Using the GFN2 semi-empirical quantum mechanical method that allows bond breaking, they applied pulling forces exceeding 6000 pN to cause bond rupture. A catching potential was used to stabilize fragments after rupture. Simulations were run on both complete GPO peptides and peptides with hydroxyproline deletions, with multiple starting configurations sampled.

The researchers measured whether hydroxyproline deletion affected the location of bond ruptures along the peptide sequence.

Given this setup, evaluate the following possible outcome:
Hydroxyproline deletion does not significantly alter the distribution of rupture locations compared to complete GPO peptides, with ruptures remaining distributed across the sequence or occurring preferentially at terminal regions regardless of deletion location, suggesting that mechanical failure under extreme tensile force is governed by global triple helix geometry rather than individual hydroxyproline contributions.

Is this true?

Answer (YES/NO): NO